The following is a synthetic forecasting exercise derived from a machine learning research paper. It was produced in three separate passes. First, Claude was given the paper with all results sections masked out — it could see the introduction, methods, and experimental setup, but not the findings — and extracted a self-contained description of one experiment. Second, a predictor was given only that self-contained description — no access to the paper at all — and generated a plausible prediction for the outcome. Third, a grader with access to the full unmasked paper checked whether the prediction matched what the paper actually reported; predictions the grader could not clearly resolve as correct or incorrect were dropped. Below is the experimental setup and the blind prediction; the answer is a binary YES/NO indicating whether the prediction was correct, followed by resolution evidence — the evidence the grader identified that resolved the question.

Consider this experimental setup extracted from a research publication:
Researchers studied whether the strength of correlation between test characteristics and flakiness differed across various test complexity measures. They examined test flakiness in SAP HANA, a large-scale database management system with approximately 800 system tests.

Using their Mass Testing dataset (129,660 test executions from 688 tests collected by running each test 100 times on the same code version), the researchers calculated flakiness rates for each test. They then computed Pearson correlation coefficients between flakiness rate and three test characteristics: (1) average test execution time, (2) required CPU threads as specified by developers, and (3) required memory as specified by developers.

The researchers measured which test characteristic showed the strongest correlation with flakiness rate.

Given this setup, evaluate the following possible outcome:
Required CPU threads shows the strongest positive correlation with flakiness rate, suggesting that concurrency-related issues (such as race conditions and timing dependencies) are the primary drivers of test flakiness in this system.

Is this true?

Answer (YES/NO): NO